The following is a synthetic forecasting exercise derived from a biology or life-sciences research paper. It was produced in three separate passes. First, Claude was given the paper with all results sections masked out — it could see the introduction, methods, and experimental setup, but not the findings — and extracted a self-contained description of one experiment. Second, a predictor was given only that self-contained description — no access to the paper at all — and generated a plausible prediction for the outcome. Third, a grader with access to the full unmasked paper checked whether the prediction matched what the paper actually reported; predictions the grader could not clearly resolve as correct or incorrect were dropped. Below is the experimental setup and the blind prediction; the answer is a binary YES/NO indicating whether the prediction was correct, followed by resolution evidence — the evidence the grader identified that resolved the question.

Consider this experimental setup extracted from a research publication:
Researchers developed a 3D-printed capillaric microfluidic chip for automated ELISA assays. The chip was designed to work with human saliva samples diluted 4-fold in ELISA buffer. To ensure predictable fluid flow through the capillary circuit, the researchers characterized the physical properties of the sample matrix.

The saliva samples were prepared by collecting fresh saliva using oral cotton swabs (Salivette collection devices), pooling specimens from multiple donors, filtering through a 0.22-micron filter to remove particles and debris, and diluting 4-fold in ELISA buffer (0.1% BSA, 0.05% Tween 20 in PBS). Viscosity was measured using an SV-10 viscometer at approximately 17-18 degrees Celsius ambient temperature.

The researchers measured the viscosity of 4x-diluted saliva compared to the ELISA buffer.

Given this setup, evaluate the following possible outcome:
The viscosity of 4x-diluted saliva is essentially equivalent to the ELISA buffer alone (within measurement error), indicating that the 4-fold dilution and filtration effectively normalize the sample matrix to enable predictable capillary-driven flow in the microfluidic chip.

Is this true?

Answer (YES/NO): YES